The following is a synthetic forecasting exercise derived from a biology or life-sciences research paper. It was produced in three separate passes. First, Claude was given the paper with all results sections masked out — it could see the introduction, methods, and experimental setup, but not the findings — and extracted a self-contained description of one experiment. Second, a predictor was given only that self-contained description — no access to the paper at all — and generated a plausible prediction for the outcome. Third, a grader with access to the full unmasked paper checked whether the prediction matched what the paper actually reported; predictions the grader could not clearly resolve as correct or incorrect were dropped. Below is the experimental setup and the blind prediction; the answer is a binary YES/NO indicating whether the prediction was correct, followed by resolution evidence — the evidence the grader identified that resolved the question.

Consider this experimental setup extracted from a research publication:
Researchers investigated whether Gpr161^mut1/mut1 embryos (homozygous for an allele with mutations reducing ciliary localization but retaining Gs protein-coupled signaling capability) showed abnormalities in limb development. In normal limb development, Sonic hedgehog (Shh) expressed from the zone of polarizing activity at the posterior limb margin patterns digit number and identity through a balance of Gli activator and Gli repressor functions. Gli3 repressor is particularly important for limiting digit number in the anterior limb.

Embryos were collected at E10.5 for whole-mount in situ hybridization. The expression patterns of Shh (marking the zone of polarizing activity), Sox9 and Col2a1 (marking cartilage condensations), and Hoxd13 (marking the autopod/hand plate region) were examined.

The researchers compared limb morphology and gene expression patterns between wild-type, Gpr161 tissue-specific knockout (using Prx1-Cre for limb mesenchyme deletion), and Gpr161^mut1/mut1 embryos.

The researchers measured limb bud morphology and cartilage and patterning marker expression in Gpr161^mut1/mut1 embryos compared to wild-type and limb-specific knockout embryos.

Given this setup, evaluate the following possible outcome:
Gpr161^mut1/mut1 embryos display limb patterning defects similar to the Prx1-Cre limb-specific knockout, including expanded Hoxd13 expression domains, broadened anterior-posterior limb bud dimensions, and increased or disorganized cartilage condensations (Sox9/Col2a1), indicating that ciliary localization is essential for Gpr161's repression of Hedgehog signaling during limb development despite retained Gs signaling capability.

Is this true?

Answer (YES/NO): YES